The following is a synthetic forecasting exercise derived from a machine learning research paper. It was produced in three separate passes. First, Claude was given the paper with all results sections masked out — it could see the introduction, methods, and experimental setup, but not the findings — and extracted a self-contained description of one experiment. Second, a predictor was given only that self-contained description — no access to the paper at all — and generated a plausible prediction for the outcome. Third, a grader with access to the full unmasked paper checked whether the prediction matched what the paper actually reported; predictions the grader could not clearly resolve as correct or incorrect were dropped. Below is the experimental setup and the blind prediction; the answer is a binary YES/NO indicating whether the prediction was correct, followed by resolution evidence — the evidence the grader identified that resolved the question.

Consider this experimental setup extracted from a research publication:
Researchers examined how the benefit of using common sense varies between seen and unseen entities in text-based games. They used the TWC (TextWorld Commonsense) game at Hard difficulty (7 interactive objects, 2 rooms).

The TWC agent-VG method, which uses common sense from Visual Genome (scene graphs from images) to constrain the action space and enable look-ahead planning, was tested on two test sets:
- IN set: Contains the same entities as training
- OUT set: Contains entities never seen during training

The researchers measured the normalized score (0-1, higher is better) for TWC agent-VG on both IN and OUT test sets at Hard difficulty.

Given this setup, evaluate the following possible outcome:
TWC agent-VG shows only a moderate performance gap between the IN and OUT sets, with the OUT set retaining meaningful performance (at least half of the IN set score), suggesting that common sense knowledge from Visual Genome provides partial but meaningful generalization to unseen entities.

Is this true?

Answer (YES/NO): YES